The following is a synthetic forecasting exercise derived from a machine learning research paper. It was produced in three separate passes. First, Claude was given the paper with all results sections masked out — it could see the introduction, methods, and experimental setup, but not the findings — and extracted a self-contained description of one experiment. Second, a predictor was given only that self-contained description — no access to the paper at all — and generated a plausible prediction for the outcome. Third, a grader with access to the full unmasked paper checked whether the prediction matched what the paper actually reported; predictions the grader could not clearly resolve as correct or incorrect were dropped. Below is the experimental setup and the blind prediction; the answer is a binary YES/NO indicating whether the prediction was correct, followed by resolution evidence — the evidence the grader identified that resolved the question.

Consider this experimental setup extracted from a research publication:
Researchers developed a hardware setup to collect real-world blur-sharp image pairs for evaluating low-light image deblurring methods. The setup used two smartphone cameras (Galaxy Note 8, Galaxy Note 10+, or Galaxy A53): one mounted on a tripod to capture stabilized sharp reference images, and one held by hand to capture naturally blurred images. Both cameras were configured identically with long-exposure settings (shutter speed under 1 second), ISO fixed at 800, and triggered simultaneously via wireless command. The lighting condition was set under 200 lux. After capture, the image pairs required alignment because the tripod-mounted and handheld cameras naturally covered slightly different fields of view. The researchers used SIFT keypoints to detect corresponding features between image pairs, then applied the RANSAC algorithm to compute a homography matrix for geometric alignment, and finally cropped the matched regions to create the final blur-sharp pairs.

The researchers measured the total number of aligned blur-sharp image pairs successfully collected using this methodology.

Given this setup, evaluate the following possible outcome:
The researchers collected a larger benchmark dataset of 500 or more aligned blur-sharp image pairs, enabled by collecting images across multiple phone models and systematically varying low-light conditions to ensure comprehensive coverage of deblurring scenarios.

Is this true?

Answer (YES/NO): NO